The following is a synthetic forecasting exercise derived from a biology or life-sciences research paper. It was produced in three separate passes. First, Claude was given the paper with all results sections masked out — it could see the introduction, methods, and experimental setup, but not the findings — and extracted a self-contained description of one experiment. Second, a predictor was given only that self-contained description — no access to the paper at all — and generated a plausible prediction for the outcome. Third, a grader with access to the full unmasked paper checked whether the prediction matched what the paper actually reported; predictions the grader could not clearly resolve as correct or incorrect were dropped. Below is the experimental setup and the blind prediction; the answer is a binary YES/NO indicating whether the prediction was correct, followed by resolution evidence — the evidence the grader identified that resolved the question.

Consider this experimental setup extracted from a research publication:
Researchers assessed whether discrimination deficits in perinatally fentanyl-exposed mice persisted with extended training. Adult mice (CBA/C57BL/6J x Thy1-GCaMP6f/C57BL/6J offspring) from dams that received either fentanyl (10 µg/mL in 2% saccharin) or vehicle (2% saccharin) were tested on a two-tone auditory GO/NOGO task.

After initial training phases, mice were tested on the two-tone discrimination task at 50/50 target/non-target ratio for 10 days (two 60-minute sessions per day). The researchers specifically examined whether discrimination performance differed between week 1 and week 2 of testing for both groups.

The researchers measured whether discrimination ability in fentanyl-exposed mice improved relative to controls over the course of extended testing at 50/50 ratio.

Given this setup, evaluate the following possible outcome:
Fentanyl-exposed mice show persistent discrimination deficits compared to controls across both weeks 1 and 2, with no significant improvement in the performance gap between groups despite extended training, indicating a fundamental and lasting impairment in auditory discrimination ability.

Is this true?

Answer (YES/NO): YES